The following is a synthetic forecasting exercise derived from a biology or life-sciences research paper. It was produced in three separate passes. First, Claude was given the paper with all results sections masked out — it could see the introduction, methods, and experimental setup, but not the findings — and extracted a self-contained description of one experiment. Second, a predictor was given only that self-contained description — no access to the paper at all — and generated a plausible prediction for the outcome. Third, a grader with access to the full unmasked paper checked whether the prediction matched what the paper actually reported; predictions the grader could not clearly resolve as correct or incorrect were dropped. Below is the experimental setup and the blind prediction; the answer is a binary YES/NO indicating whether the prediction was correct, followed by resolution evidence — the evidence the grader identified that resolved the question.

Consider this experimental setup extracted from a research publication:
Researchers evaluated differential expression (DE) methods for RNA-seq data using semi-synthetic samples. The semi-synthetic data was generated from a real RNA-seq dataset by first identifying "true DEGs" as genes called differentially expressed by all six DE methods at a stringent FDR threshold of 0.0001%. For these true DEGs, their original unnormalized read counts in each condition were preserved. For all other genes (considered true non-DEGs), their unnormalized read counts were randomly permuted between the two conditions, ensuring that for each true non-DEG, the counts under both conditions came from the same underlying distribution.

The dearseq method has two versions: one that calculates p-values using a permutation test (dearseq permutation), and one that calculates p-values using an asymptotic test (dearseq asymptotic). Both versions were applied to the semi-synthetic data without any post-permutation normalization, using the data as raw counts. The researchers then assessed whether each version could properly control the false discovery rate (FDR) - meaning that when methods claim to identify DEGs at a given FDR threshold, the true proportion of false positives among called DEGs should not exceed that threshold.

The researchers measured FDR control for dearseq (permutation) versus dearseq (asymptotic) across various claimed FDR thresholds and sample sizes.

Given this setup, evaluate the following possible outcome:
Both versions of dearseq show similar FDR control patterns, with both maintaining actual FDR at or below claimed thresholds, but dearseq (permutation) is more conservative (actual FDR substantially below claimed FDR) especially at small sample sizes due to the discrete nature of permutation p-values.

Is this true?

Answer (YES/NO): NO